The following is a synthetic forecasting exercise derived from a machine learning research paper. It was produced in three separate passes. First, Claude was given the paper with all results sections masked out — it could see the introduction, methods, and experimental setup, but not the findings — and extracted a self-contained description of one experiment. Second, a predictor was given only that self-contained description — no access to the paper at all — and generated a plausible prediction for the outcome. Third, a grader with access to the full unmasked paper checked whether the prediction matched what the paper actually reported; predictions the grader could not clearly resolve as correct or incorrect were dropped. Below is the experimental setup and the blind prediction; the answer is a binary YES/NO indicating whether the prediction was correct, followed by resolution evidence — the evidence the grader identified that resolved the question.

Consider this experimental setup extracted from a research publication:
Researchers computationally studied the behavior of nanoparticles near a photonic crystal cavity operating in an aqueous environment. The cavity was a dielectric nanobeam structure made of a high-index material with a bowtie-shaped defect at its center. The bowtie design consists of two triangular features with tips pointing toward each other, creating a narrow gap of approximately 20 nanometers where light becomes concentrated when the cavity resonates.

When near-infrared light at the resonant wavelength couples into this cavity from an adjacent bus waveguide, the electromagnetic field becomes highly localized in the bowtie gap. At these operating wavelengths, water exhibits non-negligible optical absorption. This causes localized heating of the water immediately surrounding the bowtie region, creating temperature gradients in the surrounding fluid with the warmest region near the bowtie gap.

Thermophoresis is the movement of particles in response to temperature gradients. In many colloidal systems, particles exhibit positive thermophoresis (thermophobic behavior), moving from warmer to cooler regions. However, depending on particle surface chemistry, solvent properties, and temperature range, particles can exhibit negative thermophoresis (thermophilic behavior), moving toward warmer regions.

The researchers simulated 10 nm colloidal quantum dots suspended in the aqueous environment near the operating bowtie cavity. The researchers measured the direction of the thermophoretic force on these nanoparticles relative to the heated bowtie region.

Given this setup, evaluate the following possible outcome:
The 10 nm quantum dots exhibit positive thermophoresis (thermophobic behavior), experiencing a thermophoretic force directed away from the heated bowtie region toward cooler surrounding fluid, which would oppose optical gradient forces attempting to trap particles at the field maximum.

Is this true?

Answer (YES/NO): NO